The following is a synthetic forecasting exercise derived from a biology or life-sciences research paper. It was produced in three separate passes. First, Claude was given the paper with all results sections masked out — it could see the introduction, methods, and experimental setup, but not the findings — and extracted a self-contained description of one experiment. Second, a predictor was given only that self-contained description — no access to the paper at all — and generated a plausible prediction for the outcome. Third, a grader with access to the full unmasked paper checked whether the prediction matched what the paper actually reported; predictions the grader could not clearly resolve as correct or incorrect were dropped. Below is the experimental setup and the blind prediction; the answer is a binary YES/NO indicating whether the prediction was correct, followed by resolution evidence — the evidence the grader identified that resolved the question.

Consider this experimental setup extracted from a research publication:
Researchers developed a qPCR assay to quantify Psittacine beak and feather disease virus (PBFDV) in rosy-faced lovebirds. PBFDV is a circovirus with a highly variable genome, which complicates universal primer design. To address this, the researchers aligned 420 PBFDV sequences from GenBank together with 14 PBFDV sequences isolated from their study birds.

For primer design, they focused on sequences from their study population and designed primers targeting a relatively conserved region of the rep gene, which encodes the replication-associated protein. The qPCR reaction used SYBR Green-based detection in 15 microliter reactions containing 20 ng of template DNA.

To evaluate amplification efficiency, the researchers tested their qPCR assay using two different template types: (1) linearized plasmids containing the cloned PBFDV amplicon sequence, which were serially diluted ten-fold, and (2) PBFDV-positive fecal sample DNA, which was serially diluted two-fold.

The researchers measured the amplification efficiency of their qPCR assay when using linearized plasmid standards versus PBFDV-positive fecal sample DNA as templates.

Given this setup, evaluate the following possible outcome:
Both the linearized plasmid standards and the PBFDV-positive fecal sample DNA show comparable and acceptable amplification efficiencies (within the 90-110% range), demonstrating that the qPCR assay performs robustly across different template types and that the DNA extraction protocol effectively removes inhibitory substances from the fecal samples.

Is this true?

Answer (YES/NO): NO